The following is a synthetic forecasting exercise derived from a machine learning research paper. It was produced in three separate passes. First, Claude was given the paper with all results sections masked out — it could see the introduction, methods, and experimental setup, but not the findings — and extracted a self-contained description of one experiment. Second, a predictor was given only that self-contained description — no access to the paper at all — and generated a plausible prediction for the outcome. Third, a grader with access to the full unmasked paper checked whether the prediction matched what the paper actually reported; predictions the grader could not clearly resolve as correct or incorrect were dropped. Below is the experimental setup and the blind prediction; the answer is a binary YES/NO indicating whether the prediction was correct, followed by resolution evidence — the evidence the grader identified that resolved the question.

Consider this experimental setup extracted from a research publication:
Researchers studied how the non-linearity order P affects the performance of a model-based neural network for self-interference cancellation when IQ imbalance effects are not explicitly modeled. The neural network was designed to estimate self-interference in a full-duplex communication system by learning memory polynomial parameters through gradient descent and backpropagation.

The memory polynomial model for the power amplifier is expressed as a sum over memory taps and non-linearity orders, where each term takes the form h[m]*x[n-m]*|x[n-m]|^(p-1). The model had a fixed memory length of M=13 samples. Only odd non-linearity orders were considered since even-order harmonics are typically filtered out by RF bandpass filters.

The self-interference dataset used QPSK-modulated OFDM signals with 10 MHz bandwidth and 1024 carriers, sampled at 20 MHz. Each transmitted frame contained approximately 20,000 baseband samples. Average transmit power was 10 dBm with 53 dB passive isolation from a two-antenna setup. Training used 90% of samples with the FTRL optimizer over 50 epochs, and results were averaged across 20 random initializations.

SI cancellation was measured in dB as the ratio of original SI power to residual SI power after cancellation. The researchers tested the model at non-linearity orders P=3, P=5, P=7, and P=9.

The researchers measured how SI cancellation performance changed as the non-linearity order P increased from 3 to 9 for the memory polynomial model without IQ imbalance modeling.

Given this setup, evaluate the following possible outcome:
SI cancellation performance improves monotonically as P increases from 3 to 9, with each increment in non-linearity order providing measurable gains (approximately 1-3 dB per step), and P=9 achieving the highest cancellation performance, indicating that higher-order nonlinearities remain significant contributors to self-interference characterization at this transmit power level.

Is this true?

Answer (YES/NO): NO